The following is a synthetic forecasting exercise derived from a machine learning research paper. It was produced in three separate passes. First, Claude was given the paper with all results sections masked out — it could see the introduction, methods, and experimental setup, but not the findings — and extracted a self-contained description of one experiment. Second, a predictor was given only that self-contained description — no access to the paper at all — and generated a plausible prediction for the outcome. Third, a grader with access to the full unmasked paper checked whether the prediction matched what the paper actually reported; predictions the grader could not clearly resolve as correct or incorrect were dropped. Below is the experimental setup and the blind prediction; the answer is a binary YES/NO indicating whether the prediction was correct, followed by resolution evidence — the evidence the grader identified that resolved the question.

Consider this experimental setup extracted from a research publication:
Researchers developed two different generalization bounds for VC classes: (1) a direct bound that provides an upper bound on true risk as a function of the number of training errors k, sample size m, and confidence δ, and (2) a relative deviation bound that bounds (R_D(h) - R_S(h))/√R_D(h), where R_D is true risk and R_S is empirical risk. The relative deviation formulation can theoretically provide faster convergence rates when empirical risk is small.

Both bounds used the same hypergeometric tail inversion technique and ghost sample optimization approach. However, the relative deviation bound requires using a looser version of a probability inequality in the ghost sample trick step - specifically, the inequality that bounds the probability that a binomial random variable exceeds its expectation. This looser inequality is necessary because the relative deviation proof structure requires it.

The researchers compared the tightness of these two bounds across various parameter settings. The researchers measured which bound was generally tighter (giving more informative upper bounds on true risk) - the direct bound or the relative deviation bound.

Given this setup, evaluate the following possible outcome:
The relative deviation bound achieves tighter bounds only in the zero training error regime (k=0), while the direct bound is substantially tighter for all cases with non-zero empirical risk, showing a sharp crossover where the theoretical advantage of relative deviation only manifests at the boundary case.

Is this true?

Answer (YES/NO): NO